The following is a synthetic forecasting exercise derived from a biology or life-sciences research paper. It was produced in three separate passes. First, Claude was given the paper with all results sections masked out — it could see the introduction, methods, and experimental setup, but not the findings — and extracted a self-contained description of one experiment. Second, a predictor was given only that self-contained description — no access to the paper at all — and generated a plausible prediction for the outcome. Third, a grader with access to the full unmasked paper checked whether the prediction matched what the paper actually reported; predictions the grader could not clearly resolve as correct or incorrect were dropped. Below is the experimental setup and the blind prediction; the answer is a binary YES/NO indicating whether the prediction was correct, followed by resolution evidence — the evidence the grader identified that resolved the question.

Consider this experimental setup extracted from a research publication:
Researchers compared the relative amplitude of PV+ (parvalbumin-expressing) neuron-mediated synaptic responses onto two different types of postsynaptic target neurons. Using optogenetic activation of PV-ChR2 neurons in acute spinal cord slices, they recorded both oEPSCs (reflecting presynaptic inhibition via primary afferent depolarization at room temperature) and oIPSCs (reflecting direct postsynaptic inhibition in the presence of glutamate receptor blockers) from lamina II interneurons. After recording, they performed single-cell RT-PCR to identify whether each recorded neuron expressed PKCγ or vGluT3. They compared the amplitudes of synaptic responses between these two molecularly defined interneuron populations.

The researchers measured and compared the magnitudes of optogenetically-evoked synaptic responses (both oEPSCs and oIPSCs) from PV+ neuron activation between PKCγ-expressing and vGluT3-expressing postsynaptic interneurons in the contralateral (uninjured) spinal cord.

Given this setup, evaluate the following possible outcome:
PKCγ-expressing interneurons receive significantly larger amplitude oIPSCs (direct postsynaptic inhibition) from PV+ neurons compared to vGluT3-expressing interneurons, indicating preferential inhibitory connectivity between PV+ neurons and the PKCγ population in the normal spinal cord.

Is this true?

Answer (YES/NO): NO